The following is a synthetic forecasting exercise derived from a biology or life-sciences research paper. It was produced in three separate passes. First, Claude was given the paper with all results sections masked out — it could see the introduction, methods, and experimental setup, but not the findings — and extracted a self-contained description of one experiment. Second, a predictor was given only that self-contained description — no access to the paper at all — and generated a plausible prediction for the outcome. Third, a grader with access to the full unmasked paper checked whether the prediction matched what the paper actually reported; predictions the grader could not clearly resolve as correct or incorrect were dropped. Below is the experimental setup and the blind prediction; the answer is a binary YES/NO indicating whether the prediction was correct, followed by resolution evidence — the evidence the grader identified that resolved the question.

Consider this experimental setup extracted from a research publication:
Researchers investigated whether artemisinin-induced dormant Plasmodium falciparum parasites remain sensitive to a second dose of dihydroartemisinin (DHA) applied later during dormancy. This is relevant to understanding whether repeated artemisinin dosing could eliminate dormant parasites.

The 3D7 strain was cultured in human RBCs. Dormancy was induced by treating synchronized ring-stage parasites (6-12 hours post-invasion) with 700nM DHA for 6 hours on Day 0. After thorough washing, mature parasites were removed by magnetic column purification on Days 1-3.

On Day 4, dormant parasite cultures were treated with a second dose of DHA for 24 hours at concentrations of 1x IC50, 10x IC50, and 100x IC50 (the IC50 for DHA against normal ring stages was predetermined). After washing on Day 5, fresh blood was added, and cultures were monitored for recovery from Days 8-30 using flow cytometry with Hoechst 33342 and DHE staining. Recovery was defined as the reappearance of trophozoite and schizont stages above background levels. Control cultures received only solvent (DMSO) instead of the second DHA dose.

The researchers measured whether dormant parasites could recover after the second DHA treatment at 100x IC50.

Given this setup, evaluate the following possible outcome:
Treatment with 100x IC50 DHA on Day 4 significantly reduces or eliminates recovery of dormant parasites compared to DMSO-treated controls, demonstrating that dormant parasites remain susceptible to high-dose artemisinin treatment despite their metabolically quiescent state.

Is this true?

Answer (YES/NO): NO